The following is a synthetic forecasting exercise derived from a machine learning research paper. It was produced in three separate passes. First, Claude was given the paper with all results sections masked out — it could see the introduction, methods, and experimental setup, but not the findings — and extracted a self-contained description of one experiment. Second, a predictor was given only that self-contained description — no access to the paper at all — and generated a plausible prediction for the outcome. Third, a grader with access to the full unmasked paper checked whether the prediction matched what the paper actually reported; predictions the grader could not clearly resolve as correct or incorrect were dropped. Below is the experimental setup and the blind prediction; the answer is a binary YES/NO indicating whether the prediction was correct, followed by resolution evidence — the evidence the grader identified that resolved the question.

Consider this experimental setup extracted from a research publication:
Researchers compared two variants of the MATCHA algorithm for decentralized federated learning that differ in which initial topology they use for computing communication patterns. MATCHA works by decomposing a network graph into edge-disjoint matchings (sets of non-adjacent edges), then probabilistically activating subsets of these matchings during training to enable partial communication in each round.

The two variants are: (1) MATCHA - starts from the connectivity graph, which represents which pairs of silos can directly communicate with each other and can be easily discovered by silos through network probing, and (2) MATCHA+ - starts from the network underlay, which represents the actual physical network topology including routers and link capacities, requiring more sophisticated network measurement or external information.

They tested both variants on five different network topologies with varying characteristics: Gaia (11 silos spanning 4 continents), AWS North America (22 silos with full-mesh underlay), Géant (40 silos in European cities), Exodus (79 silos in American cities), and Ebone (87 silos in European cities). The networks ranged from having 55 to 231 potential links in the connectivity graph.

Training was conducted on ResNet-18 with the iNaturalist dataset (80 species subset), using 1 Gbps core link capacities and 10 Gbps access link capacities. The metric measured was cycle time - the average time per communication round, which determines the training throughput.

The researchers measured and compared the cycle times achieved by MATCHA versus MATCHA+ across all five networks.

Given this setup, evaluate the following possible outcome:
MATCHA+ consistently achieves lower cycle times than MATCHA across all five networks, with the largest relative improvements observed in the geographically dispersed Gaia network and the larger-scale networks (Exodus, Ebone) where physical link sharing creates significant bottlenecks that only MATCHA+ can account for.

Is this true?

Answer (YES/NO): NO